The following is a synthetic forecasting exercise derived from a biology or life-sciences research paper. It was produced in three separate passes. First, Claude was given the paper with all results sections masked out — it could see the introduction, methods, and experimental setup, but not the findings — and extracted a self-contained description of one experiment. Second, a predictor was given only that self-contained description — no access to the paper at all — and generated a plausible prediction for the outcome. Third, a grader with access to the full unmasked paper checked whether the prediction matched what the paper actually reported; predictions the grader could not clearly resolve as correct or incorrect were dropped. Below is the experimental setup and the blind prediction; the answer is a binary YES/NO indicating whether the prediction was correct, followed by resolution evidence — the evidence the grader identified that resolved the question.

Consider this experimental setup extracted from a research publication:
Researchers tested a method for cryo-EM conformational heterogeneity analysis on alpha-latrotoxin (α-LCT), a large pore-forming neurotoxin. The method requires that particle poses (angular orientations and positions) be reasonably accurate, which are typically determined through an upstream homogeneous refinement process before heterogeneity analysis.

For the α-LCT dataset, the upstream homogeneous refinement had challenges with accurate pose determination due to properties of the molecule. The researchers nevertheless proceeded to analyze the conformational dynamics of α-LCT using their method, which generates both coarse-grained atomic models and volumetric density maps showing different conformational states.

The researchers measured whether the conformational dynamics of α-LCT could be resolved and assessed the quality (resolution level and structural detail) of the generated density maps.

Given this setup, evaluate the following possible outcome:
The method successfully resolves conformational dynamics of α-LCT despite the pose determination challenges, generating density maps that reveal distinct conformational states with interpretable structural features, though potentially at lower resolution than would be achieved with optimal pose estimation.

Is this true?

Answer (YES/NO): YES